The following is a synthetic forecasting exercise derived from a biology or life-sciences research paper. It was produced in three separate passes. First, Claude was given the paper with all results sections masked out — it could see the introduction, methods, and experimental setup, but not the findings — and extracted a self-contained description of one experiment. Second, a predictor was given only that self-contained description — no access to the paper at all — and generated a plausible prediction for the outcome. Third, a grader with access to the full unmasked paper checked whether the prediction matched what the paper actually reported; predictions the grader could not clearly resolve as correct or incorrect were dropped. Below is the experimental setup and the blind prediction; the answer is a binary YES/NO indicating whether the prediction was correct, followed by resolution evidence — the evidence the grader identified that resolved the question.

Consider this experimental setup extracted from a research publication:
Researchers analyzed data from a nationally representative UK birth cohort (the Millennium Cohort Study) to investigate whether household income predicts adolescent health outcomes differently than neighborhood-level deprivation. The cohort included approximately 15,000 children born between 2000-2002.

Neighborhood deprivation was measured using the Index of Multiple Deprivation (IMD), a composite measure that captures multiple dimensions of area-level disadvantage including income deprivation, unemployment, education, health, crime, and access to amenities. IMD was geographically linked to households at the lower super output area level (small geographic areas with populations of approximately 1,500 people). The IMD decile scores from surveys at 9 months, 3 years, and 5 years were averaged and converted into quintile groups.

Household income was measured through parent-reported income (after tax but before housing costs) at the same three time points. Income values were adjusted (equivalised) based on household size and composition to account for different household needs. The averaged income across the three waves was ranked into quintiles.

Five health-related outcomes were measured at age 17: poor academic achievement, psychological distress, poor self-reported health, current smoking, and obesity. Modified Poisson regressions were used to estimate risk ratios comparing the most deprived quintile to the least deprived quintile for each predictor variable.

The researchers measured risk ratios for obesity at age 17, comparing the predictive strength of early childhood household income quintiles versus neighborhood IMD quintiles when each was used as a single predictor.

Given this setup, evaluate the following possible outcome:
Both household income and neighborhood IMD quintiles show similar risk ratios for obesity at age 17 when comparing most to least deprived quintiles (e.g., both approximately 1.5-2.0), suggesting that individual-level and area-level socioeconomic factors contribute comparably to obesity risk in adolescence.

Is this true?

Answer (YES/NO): YES